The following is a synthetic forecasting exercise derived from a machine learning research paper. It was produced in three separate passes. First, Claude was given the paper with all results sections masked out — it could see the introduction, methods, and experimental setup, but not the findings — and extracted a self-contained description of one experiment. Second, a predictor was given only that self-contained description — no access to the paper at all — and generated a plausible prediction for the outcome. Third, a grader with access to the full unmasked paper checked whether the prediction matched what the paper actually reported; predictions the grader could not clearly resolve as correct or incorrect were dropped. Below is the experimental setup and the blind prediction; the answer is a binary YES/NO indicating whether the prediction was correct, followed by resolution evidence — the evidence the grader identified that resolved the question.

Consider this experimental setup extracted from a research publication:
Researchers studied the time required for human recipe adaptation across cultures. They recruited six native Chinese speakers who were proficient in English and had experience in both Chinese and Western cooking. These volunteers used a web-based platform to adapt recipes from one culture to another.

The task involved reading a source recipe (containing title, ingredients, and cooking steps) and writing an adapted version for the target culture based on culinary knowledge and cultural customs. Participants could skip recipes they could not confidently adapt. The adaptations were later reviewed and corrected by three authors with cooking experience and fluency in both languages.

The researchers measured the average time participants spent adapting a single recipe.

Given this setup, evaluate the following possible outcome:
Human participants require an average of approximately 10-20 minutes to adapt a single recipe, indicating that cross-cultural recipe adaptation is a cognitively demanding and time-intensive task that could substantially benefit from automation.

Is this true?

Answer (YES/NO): NO